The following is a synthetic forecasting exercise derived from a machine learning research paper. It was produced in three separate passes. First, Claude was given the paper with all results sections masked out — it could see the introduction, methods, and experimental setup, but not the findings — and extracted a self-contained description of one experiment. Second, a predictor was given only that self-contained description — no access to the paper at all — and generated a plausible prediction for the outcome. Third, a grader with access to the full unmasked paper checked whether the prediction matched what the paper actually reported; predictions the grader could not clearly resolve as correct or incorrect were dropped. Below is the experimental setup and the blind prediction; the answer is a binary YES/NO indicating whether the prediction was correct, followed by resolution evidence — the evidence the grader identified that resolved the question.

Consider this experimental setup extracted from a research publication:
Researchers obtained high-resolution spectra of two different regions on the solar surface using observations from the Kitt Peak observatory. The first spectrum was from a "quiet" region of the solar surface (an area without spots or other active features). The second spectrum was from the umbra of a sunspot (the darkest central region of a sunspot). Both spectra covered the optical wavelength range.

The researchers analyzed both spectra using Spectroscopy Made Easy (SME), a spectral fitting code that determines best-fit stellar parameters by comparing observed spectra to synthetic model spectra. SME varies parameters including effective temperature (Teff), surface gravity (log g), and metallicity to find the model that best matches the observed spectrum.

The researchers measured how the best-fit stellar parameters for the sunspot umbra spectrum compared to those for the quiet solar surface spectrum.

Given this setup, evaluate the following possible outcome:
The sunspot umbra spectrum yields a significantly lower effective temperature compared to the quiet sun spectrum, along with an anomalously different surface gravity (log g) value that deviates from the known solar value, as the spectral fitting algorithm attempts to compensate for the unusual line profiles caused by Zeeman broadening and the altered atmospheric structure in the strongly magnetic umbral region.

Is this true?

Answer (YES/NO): YES